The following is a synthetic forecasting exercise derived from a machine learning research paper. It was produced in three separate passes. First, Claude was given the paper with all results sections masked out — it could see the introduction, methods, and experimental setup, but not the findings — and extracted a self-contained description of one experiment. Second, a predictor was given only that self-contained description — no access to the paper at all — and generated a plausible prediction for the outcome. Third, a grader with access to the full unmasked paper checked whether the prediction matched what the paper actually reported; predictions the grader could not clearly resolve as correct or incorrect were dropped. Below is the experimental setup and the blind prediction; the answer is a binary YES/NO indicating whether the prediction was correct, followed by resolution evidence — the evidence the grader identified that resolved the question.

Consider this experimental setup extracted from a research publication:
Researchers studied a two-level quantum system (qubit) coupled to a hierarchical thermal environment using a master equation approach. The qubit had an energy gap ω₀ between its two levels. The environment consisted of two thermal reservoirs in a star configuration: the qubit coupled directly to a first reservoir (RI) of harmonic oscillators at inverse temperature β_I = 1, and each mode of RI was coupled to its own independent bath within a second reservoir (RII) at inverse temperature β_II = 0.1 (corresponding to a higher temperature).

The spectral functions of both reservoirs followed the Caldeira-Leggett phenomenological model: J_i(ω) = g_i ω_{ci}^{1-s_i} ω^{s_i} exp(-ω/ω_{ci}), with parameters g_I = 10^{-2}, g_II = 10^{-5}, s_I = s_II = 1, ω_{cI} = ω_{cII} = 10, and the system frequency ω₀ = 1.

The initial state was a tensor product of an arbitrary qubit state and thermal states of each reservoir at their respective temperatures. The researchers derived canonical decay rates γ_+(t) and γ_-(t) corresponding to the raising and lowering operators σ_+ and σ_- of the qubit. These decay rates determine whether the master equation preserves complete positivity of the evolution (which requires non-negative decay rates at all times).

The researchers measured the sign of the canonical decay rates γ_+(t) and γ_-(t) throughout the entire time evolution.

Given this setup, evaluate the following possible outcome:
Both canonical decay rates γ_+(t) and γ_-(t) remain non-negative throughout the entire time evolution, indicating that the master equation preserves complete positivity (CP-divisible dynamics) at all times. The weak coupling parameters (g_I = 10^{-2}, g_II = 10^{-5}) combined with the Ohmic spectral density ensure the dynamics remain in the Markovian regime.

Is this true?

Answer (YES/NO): YES